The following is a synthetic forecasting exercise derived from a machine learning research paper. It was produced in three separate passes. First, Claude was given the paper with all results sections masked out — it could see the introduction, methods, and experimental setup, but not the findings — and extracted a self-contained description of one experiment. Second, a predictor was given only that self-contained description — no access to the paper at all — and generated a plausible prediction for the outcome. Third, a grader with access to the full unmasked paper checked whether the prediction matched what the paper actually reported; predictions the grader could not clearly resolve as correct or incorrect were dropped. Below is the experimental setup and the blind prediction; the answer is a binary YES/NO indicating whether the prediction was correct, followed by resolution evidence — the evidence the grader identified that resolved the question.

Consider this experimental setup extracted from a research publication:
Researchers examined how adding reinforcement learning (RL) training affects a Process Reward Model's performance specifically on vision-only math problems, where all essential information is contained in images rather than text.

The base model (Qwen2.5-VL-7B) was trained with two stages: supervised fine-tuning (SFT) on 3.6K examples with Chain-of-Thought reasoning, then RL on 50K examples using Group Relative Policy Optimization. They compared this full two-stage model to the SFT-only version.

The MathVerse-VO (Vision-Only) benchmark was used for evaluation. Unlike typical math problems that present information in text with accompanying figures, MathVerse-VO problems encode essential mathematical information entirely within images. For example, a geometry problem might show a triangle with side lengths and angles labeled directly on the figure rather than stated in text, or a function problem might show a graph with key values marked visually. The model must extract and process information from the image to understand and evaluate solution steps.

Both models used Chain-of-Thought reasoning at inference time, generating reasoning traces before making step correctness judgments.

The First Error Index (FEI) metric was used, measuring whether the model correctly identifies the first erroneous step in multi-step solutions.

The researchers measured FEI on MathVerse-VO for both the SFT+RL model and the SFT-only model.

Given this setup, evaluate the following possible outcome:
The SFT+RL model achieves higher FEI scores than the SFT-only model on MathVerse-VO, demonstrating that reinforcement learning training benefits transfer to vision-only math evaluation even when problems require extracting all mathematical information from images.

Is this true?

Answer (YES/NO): NO